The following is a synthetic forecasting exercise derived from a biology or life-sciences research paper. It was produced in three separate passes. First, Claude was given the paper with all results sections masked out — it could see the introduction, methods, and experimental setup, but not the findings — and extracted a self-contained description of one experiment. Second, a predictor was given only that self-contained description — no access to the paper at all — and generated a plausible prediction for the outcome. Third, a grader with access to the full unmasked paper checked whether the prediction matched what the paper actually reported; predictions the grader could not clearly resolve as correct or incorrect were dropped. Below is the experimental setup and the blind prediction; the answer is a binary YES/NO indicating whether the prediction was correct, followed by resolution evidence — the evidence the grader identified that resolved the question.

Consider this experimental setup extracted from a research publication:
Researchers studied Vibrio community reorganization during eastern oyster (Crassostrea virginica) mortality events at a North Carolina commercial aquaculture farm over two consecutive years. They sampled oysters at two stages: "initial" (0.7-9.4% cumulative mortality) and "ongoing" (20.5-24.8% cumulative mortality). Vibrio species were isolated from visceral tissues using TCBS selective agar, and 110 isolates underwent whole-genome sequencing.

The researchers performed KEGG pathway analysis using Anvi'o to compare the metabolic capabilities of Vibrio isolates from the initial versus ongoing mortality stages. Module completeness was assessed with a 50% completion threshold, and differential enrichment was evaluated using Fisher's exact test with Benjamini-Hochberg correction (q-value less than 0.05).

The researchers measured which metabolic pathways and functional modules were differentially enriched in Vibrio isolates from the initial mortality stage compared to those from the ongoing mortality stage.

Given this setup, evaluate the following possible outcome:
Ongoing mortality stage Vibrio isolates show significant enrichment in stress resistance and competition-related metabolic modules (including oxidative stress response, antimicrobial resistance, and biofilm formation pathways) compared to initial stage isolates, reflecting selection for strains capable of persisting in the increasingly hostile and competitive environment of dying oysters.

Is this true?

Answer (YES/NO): NO